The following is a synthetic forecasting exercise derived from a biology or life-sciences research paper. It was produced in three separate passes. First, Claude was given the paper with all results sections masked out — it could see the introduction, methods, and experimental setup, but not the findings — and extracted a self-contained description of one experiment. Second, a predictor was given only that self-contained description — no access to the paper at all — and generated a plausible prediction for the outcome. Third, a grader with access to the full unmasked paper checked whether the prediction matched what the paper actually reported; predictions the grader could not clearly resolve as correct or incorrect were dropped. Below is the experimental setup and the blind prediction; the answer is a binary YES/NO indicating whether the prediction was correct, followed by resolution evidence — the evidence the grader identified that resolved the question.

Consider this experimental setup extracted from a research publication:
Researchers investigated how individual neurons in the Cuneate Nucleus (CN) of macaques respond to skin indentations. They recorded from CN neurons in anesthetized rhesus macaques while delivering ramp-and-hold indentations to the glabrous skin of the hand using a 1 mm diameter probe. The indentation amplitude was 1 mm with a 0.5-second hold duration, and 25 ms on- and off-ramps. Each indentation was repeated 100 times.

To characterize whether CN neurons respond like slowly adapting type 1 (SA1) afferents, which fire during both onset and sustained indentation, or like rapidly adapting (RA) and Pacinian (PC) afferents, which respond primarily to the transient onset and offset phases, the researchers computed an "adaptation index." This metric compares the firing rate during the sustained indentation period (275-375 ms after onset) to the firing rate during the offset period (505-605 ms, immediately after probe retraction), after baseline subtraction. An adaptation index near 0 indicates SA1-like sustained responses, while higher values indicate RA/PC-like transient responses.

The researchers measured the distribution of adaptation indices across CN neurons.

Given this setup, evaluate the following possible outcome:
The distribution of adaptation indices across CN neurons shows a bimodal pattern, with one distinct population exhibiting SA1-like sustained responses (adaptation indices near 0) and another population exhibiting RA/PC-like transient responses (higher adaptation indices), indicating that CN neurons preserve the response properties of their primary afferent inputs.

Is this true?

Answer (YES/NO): NO